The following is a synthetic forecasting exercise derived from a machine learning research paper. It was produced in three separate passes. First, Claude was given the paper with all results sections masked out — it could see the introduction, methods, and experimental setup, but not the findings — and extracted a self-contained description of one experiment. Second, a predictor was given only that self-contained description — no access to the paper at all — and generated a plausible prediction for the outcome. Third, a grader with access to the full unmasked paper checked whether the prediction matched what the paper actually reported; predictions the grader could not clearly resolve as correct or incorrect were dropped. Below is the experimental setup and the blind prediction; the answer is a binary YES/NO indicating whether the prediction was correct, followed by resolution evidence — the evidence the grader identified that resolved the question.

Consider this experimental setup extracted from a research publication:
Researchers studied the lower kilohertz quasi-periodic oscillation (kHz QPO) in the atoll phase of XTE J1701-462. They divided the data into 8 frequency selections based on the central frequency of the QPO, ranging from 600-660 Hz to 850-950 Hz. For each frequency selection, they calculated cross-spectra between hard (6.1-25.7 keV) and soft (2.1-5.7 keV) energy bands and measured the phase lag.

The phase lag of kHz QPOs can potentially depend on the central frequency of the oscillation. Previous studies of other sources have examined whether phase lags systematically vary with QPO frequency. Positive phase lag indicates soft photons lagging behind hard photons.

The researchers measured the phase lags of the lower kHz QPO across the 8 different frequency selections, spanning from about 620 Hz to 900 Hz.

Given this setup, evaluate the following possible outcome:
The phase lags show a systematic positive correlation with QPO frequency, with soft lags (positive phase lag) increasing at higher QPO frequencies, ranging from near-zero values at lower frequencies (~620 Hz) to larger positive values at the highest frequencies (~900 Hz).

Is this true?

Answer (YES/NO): NO